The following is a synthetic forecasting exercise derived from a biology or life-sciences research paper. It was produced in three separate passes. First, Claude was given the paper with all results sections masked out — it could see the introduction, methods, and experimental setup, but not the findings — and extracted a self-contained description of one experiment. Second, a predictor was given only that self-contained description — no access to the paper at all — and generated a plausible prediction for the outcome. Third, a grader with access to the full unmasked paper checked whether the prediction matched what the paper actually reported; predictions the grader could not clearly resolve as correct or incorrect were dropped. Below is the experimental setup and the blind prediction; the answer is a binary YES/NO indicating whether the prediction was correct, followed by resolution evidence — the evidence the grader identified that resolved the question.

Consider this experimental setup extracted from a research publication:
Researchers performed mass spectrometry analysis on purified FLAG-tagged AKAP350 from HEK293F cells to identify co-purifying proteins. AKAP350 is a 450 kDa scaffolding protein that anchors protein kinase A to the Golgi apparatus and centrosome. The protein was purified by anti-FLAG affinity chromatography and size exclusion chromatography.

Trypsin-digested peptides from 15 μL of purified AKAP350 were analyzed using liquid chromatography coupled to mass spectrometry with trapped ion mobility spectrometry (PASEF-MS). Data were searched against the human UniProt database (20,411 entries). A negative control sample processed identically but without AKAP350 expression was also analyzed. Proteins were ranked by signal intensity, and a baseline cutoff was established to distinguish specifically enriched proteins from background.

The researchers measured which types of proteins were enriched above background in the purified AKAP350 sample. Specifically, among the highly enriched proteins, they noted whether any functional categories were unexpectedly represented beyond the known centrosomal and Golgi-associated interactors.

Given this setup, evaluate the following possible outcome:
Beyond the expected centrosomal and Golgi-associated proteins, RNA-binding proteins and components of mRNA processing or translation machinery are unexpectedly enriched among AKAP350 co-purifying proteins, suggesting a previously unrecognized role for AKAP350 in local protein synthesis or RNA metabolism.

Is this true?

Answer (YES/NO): NO